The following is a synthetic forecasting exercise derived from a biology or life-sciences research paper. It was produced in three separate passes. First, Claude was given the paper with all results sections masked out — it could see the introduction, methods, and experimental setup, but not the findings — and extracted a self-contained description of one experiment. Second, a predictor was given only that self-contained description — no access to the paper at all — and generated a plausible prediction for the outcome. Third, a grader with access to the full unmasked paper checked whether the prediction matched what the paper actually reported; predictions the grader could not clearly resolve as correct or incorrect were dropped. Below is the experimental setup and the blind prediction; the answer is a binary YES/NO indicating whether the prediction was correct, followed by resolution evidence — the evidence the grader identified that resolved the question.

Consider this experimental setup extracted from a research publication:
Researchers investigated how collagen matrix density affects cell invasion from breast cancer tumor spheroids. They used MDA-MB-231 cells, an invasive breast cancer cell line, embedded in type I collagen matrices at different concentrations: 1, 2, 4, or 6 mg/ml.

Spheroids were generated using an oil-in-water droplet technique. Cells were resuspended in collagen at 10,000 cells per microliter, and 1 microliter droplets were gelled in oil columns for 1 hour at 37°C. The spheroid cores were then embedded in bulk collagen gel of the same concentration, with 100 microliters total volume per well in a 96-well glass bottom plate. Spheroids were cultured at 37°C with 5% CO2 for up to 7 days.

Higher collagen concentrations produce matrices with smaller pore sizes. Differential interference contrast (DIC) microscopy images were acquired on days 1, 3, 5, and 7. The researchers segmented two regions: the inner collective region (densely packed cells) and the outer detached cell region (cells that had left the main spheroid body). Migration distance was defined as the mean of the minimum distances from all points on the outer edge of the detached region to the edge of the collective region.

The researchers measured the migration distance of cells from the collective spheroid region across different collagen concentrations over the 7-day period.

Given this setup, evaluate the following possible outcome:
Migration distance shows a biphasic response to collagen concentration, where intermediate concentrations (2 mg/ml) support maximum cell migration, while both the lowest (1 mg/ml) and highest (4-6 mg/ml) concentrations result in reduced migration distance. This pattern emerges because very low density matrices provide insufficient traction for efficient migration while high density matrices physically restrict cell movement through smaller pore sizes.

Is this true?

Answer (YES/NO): NO